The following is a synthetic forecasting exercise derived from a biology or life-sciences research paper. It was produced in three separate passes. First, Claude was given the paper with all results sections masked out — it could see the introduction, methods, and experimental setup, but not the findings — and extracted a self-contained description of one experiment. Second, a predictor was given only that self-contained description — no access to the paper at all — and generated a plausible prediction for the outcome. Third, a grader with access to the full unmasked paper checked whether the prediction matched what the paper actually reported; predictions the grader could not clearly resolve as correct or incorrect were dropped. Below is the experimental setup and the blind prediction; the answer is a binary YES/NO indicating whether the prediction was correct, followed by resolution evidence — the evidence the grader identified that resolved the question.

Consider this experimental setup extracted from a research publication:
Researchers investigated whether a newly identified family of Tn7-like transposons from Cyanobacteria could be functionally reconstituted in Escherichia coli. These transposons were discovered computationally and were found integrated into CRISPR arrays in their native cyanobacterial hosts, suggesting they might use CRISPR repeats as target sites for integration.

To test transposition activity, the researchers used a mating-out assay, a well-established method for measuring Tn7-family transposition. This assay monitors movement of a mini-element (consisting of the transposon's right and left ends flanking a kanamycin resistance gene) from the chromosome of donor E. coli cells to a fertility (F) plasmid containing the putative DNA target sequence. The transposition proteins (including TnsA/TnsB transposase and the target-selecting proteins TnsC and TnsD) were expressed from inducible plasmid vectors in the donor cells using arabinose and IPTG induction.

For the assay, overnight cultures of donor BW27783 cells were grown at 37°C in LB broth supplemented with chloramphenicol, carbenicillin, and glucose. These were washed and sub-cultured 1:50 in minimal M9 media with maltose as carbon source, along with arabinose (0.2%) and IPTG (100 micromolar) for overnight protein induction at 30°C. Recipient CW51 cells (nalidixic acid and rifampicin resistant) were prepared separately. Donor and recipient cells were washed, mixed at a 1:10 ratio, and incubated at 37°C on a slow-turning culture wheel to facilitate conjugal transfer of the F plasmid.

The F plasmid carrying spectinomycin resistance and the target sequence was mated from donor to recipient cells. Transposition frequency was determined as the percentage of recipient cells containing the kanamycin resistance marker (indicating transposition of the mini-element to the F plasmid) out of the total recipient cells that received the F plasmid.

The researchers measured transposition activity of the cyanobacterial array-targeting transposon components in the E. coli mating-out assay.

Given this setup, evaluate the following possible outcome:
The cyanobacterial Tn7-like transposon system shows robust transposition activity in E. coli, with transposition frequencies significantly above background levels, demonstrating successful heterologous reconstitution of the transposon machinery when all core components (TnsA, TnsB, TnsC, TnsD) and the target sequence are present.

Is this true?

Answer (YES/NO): NO